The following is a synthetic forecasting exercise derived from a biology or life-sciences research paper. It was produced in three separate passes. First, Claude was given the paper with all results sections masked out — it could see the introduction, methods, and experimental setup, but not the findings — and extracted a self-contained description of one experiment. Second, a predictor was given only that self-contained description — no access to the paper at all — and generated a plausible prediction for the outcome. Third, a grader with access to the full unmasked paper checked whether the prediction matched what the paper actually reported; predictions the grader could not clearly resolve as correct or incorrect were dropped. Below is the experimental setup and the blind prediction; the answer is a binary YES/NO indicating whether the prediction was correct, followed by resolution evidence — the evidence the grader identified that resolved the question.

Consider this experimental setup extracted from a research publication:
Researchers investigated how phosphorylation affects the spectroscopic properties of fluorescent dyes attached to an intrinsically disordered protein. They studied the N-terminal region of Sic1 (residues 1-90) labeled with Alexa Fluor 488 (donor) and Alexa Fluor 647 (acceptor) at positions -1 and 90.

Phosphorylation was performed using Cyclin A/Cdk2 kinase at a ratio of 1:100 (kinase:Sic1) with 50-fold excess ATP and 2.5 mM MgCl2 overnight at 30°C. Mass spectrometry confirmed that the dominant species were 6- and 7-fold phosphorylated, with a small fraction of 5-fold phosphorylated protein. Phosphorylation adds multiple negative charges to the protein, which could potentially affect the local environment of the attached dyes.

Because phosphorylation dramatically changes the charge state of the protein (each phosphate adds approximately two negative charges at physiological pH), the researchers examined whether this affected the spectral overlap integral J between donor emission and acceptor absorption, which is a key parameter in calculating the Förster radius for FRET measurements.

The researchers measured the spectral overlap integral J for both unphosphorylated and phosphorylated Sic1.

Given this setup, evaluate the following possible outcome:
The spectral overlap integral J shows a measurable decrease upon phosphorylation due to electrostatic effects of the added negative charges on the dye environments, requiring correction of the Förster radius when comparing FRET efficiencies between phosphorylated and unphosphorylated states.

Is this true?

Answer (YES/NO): NO